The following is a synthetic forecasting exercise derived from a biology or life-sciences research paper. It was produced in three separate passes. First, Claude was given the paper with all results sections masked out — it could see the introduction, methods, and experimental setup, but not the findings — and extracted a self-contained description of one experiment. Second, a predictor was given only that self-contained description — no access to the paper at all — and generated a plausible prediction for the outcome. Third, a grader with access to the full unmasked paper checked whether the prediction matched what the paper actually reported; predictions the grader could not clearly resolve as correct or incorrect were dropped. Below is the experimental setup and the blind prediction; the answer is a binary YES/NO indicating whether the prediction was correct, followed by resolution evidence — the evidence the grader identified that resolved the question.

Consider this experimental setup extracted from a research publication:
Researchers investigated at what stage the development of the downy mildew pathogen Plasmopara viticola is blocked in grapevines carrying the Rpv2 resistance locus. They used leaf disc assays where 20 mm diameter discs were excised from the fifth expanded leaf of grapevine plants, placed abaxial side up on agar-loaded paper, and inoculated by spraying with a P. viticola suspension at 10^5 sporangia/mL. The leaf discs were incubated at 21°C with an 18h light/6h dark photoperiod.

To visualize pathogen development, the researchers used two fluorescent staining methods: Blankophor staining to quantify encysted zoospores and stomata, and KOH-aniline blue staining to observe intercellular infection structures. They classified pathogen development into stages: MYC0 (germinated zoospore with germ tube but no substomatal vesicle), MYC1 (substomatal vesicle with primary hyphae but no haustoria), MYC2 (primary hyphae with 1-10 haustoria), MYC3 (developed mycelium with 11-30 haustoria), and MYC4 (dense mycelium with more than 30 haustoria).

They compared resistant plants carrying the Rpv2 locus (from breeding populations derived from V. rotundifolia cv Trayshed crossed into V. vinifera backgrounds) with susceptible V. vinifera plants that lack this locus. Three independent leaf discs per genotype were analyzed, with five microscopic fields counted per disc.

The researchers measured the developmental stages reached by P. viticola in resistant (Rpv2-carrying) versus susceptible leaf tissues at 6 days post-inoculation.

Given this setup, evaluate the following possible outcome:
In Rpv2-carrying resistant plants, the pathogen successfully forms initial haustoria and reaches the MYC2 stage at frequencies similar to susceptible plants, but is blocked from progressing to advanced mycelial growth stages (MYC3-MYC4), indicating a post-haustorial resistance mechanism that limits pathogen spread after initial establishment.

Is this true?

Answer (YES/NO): NO